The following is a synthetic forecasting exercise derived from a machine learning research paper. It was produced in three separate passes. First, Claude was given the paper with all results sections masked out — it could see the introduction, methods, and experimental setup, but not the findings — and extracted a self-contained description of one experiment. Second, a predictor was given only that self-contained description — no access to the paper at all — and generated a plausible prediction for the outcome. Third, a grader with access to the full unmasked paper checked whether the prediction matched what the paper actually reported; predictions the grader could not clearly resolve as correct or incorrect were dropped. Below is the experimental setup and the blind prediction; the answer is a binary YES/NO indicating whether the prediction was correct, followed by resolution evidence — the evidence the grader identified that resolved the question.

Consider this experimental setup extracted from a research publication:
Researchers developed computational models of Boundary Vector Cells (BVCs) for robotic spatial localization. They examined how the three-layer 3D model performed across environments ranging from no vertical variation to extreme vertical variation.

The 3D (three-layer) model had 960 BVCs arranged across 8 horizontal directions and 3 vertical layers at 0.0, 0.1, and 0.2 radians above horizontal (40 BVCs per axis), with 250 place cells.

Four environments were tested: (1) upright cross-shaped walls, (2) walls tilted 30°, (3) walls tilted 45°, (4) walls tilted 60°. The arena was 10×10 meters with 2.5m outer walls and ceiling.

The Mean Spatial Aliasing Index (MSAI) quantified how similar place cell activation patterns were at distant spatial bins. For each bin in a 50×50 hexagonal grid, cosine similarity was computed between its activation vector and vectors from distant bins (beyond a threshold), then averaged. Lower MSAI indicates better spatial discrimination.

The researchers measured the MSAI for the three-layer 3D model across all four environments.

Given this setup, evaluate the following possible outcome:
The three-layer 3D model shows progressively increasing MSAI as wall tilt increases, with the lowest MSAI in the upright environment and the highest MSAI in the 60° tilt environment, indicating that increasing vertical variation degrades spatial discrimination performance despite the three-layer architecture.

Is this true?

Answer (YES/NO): NO